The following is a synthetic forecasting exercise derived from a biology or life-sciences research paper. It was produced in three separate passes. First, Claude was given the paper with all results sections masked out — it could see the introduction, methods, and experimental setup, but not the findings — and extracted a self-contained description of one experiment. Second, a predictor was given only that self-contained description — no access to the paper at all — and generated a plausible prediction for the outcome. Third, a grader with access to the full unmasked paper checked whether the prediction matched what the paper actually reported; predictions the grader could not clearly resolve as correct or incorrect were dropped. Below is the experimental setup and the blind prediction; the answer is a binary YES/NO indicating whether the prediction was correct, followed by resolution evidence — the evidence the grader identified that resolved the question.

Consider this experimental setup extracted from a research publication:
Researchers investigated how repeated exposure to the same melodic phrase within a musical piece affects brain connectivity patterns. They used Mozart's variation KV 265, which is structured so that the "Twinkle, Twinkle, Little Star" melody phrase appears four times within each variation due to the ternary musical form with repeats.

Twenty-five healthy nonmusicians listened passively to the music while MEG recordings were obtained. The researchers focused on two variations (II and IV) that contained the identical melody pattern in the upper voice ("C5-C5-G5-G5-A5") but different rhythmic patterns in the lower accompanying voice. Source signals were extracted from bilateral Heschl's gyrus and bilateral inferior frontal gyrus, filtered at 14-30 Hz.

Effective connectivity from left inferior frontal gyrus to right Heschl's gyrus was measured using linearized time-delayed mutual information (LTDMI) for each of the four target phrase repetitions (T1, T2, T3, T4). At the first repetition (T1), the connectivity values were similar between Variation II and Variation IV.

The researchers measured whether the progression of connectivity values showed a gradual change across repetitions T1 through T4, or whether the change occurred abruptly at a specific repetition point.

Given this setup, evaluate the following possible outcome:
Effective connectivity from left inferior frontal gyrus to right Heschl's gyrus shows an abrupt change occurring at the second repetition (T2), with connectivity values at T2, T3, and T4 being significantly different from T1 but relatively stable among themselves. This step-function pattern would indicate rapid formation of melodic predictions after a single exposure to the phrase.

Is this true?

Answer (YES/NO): NO